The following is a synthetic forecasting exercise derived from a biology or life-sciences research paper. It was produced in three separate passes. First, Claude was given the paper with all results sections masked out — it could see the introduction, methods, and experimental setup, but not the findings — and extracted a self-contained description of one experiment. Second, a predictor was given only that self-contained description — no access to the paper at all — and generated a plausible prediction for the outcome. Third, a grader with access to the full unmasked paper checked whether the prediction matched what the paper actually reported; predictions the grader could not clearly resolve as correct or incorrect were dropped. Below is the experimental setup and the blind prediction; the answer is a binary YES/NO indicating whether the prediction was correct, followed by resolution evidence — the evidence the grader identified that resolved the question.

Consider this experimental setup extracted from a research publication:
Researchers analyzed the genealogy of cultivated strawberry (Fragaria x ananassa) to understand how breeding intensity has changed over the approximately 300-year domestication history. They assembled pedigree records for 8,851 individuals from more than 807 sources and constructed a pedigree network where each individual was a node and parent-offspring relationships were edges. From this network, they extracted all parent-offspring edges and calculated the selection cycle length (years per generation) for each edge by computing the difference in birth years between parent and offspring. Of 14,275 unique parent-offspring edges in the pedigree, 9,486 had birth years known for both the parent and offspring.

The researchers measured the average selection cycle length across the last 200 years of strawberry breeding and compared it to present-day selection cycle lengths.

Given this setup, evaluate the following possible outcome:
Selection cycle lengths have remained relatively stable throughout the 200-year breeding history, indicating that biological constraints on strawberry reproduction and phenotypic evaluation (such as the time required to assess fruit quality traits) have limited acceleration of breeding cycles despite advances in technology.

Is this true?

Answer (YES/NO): NO